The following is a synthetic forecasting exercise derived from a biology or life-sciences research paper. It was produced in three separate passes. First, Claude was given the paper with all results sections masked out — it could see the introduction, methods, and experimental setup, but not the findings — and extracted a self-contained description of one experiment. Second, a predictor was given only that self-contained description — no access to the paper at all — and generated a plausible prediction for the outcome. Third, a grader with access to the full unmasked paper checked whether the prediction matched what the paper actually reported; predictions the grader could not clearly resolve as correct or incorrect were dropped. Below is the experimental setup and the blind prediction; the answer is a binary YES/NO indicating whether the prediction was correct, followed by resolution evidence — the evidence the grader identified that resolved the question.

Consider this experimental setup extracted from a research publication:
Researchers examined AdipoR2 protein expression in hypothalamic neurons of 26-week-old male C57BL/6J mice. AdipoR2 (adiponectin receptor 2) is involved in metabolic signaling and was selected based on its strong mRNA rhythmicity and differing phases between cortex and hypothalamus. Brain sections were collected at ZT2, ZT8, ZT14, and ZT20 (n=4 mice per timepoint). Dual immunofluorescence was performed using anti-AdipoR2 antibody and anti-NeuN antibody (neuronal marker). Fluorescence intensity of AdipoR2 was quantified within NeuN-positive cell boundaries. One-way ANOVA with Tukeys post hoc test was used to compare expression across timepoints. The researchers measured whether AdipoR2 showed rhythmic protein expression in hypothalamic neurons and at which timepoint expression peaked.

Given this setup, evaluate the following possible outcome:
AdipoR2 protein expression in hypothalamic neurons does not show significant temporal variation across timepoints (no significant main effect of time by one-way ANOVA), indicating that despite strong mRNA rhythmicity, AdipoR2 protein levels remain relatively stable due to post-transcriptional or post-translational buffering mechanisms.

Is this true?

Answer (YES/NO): NO